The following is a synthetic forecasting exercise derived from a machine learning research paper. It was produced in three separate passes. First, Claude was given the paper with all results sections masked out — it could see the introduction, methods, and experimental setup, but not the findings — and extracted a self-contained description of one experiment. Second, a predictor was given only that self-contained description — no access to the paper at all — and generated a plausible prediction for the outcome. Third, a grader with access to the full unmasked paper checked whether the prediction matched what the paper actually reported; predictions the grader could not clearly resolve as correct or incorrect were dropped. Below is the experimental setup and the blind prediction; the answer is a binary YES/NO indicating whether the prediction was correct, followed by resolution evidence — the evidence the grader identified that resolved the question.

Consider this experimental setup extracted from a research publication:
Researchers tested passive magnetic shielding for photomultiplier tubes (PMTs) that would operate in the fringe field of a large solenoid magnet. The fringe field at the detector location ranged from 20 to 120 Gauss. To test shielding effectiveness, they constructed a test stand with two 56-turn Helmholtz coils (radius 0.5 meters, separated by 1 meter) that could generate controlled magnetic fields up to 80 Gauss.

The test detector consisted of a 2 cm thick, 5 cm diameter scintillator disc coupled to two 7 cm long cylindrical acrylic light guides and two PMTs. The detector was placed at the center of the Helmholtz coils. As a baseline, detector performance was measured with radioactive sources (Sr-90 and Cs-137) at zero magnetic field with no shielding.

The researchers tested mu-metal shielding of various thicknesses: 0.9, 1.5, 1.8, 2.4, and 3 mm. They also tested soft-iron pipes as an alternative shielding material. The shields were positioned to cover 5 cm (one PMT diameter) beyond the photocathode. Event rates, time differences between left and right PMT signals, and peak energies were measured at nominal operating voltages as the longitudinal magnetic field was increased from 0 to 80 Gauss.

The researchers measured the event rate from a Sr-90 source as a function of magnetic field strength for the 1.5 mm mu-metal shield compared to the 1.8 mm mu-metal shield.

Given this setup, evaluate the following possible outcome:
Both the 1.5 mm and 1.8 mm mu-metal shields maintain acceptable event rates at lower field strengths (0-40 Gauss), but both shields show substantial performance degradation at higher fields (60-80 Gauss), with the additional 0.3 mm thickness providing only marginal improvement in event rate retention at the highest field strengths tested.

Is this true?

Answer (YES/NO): NO